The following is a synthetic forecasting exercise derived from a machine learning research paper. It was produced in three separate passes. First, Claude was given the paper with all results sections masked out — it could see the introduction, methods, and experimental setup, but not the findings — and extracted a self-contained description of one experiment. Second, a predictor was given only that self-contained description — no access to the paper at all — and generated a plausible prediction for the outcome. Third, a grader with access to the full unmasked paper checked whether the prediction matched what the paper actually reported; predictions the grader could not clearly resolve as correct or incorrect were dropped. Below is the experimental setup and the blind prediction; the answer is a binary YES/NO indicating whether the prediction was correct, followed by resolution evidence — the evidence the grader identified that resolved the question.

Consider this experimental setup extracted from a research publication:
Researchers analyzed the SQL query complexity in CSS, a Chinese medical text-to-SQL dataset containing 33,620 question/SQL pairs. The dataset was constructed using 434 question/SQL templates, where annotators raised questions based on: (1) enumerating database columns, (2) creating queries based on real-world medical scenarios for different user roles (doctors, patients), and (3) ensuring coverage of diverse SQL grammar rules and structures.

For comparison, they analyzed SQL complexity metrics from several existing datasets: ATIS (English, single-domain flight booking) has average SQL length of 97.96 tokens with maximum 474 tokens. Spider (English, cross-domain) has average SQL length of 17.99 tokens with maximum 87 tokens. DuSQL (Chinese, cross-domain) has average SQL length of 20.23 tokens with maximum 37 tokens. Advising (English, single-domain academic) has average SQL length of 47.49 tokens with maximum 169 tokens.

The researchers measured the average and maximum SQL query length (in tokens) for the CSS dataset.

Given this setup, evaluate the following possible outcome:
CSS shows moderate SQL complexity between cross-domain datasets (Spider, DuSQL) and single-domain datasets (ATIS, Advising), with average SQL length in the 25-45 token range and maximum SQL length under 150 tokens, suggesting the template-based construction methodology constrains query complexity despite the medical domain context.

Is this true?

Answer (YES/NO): NO